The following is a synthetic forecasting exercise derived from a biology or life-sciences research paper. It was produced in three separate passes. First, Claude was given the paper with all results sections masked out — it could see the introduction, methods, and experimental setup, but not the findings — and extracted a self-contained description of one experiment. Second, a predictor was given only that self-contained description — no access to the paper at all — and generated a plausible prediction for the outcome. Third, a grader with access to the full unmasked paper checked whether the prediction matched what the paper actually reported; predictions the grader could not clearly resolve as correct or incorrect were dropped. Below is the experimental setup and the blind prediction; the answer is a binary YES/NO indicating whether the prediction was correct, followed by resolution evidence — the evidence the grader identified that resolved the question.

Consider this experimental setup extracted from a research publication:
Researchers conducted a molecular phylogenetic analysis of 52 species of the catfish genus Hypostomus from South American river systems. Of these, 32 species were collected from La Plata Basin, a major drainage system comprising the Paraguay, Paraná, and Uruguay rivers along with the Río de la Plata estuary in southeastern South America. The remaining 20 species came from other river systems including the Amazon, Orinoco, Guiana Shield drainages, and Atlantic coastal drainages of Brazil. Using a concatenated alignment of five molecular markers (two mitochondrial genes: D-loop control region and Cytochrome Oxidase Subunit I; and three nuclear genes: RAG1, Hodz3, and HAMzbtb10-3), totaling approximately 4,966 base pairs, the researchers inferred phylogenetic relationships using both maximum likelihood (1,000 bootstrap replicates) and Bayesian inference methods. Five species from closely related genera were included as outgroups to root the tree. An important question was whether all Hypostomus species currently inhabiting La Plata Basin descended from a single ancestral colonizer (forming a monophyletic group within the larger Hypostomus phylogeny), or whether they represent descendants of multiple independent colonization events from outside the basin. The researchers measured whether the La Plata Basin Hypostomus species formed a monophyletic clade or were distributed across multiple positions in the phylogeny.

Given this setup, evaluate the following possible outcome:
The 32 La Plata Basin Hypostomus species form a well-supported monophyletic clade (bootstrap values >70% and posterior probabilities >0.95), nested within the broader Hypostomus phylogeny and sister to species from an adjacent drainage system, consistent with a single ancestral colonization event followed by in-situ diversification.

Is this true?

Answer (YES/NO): NO